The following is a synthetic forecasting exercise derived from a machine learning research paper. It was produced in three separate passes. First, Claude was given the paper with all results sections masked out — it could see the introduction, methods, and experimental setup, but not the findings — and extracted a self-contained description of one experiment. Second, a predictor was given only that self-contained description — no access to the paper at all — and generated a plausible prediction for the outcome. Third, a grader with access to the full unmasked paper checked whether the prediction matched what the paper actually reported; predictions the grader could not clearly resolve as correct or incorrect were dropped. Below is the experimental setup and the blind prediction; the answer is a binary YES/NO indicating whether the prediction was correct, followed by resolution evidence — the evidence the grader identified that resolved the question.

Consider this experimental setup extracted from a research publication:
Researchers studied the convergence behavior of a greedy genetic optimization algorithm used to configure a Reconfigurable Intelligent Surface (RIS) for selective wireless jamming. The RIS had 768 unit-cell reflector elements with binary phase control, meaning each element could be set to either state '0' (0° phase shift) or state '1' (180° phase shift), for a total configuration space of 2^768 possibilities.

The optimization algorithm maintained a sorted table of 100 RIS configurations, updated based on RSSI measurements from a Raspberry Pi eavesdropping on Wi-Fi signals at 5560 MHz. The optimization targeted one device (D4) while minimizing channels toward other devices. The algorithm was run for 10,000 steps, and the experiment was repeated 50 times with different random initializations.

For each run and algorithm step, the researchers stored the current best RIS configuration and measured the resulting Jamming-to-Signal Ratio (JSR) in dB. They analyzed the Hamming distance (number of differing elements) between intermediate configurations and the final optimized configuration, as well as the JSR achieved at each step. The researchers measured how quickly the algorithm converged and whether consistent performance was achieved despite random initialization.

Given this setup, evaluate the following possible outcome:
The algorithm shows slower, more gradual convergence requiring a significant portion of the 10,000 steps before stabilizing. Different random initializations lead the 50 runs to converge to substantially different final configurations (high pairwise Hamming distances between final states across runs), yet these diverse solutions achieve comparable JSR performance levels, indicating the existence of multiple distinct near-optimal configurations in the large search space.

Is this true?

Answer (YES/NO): NO